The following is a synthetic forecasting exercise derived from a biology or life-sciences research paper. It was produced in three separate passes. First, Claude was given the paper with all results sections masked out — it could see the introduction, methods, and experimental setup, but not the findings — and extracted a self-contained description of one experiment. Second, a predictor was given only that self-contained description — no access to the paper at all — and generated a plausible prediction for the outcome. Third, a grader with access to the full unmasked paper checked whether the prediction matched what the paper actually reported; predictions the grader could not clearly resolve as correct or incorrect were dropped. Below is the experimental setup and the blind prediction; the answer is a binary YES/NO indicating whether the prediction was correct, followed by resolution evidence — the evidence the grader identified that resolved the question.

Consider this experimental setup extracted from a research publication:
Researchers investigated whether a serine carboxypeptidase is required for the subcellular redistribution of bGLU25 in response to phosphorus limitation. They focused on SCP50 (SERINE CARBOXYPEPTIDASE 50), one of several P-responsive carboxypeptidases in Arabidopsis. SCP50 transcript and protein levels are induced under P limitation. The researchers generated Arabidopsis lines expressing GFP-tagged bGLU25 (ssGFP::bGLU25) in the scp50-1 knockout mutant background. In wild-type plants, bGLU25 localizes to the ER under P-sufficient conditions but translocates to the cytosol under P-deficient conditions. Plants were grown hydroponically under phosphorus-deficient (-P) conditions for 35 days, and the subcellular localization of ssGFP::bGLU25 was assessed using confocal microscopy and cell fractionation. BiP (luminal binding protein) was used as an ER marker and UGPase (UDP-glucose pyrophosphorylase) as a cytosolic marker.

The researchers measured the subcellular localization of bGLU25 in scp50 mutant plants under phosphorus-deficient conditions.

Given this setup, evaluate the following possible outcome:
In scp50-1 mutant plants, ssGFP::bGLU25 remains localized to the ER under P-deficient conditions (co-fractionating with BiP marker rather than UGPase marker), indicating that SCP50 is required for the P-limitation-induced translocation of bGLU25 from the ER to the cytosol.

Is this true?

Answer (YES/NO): YES